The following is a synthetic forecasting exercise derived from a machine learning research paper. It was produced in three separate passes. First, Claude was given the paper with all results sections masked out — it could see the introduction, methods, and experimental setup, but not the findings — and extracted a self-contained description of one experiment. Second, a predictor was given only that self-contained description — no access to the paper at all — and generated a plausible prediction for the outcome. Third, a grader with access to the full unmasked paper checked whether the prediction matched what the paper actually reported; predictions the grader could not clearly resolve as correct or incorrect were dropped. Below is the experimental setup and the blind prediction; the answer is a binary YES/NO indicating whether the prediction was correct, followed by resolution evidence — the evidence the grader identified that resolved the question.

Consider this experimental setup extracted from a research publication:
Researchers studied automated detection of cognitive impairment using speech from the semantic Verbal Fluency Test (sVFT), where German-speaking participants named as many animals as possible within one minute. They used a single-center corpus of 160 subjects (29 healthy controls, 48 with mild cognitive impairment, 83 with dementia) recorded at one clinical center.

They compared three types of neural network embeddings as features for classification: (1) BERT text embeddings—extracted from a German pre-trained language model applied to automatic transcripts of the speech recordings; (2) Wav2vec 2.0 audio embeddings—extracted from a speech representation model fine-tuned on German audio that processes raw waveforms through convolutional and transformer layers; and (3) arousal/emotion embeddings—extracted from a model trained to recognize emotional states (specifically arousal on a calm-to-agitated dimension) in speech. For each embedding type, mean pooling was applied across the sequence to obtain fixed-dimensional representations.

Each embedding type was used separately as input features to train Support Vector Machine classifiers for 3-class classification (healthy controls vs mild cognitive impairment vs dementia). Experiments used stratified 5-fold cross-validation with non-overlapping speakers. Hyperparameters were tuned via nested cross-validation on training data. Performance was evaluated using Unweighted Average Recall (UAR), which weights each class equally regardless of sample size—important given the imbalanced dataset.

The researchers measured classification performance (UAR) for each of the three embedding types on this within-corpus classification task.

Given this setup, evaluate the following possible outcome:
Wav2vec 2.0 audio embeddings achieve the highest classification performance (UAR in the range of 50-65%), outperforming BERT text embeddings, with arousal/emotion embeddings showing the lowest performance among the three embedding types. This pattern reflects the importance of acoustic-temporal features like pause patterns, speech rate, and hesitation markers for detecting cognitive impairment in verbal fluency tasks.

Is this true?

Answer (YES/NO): YES